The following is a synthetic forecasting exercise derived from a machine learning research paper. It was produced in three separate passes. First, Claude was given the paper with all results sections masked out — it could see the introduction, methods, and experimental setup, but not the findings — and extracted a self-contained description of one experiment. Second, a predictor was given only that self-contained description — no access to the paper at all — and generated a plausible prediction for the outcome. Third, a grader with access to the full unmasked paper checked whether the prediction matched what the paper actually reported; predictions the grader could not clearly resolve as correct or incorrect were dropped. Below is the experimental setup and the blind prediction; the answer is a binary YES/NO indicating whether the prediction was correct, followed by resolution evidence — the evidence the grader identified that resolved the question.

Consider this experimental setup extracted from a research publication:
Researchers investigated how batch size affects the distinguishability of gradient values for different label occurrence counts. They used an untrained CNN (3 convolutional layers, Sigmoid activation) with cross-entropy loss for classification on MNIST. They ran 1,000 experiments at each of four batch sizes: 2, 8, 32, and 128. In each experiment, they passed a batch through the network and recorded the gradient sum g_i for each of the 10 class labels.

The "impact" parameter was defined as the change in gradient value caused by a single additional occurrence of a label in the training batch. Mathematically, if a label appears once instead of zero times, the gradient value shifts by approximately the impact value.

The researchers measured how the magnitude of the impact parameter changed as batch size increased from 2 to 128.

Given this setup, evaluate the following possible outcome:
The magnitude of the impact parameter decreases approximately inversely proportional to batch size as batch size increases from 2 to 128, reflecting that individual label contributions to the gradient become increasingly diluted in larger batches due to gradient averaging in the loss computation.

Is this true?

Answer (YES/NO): YES